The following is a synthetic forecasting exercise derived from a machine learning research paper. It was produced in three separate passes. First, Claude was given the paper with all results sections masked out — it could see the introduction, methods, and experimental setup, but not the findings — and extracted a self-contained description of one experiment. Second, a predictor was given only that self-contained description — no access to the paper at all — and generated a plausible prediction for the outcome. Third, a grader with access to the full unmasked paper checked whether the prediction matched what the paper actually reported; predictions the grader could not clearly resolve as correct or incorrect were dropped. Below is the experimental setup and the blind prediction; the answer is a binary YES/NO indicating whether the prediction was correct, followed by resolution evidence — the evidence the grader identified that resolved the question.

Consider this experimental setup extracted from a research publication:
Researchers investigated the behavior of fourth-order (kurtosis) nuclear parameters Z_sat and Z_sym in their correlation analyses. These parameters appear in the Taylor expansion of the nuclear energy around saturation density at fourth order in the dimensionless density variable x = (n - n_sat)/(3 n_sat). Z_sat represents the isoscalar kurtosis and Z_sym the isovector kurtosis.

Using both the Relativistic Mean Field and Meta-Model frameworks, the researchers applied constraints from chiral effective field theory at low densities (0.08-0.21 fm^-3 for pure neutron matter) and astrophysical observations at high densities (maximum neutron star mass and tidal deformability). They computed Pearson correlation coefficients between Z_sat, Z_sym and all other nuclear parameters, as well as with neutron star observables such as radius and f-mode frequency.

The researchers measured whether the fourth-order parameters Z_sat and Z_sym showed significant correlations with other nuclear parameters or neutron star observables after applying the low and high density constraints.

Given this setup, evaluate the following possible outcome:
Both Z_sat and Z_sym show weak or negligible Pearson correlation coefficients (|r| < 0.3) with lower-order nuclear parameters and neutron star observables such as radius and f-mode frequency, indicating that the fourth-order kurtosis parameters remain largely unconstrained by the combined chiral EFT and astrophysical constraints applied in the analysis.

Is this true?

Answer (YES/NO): YES